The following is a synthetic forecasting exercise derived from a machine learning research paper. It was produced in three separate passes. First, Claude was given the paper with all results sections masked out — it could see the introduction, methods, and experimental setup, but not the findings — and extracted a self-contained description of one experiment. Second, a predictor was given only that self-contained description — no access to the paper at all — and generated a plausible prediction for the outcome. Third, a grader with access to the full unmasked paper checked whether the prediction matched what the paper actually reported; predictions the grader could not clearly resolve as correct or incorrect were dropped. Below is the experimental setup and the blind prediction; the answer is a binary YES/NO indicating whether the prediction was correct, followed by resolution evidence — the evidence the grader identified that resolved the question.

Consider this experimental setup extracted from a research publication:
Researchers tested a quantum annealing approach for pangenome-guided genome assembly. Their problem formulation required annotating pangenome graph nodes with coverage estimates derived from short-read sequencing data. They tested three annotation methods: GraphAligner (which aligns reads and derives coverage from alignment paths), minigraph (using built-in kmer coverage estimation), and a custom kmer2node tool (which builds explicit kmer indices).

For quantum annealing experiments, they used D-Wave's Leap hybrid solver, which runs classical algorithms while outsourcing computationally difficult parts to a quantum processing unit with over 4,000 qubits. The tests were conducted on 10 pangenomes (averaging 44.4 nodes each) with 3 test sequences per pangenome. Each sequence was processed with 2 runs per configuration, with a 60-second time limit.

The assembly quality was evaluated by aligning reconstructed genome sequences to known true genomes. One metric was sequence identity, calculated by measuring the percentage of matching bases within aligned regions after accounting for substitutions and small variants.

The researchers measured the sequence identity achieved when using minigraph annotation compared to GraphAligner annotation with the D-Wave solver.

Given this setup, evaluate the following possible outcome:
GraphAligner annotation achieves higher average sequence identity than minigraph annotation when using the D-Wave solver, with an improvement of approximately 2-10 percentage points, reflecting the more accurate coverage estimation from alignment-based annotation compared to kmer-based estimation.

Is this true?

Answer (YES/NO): NO